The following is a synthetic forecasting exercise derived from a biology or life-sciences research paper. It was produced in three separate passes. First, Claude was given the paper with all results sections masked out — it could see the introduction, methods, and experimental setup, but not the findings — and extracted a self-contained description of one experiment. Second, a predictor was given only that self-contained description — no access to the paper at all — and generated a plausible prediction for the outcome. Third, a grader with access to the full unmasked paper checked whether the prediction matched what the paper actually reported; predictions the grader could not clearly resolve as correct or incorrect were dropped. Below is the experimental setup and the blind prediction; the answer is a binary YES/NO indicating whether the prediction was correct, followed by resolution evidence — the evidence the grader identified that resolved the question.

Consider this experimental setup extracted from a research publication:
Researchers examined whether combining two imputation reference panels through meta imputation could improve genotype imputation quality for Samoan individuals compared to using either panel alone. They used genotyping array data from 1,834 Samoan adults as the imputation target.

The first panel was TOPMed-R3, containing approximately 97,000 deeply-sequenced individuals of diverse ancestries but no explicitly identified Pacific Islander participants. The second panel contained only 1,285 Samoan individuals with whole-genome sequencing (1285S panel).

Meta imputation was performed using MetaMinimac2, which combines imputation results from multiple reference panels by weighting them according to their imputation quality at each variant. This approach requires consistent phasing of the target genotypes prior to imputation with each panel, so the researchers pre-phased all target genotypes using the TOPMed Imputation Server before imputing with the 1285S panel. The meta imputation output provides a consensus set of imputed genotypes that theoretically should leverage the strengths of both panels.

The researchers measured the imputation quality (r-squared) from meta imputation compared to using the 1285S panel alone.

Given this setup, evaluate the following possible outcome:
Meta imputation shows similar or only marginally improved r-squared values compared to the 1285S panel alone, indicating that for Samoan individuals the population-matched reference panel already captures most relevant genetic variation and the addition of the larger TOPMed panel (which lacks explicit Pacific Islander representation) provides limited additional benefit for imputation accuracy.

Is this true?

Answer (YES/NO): NO